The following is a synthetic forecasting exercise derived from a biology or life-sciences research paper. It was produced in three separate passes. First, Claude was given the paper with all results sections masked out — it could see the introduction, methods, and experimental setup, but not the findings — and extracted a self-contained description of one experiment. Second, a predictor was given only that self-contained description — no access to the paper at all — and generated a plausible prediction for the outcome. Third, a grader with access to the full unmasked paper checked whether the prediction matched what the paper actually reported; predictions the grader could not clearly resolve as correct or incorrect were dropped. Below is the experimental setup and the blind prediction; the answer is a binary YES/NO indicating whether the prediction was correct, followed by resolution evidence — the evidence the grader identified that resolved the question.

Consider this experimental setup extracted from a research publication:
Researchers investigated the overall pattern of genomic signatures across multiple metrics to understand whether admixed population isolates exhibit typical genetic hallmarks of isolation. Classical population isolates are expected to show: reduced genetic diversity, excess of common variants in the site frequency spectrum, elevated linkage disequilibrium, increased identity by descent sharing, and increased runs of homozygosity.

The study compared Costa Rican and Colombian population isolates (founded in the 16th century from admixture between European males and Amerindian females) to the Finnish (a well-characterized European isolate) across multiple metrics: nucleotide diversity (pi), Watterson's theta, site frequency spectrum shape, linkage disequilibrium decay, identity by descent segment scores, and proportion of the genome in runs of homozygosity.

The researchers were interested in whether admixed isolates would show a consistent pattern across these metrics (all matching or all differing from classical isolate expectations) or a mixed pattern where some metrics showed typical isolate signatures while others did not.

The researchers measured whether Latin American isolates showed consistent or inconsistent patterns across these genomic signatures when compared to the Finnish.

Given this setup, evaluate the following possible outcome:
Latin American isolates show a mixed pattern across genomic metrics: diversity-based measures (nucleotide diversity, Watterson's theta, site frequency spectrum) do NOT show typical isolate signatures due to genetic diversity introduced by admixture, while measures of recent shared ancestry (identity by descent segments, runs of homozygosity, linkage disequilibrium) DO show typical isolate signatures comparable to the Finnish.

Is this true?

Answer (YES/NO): NO